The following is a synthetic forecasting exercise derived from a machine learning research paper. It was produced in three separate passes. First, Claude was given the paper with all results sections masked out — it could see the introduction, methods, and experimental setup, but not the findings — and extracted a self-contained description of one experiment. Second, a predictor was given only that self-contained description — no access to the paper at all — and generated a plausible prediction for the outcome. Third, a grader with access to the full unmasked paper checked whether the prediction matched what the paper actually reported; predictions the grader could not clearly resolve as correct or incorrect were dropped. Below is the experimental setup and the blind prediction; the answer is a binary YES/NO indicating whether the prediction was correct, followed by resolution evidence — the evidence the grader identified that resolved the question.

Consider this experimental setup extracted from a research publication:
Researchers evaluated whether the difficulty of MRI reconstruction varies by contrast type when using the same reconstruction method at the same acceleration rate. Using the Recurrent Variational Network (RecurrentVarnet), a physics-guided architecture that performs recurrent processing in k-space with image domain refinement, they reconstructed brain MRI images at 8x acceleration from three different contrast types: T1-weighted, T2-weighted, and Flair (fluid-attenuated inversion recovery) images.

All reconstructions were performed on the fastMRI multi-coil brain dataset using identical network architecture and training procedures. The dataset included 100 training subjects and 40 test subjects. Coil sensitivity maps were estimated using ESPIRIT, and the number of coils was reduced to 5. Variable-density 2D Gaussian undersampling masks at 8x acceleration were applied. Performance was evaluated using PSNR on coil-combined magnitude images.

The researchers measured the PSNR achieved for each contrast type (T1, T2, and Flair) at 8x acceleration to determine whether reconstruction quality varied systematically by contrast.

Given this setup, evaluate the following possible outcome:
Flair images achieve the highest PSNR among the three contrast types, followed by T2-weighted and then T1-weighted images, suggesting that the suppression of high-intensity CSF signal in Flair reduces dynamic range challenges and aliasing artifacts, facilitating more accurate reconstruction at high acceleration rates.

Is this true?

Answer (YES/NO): NO